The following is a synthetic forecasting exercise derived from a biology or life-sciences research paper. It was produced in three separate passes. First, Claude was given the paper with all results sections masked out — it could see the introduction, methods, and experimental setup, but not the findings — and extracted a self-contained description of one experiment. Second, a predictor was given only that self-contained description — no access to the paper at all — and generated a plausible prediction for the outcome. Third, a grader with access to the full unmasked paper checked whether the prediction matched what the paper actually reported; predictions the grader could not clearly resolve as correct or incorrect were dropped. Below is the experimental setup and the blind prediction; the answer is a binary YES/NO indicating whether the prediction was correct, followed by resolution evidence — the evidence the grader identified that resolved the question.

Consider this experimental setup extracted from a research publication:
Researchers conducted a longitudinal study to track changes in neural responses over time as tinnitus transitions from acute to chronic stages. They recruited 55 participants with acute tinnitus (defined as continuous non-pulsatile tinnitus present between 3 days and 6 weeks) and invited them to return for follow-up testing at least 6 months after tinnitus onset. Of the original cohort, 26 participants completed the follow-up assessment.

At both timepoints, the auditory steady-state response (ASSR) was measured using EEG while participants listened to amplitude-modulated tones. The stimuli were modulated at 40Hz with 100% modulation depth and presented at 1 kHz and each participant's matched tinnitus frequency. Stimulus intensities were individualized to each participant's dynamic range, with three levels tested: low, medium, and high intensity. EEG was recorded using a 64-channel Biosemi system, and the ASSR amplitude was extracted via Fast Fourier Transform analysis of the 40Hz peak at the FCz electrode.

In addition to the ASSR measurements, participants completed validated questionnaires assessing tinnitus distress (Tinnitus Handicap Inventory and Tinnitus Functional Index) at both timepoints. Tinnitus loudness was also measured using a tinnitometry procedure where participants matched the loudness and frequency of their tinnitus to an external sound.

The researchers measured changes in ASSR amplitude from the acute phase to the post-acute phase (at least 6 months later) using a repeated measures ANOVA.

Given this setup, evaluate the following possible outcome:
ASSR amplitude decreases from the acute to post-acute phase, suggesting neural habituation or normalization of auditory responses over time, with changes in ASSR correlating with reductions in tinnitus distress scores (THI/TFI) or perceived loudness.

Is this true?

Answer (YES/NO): NO